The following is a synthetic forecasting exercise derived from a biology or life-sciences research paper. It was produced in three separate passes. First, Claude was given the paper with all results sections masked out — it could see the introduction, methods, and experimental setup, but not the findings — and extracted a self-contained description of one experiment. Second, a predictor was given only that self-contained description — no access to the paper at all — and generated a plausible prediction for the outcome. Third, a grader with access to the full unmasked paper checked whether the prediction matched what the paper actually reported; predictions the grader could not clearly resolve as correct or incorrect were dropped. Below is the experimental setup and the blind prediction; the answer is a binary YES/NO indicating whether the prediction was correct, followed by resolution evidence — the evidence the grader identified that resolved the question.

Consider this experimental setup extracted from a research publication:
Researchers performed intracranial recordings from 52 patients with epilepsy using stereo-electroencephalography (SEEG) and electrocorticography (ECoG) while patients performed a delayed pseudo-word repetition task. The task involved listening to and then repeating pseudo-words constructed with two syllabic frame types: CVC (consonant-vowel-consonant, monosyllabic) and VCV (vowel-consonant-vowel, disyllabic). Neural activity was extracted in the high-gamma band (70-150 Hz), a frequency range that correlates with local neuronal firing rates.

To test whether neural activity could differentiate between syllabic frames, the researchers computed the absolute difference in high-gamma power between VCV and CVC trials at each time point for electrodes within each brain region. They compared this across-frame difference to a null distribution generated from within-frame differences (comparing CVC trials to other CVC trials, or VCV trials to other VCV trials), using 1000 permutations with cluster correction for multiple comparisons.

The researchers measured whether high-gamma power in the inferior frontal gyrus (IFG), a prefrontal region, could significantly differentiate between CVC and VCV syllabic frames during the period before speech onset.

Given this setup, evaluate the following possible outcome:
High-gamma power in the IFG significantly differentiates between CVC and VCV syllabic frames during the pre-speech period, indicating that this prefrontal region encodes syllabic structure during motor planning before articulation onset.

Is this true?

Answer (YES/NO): YES